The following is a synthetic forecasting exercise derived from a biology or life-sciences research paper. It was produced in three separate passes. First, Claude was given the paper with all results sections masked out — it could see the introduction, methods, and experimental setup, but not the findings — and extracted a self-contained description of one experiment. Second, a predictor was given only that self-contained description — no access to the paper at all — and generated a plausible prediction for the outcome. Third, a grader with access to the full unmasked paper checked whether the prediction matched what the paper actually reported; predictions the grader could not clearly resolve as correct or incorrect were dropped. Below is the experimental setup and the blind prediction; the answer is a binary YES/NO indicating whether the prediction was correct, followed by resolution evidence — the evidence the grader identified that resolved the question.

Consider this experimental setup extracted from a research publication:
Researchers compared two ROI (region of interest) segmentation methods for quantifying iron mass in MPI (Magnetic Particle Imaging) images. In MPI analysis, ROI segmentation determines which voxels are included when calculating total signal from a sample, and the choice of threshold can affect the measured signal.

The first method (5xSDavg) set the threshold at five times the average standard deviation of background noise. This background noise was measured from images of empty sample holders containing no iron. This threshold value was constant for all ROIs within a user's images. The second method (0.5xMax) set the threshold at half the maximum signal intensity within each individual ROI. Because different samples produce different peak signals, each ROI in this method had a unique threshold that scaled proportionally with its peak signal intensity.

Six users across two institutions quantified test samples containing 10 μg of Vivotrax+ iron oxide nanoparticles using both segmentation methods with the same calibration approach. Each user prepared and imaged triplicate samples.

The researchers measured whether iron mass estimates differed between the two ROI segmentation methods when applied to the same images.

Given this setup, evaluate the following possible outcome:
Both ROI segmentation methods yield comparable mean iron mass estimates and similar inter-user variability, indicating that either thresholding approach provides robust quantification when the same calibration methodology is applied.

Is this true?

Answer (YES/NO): NO